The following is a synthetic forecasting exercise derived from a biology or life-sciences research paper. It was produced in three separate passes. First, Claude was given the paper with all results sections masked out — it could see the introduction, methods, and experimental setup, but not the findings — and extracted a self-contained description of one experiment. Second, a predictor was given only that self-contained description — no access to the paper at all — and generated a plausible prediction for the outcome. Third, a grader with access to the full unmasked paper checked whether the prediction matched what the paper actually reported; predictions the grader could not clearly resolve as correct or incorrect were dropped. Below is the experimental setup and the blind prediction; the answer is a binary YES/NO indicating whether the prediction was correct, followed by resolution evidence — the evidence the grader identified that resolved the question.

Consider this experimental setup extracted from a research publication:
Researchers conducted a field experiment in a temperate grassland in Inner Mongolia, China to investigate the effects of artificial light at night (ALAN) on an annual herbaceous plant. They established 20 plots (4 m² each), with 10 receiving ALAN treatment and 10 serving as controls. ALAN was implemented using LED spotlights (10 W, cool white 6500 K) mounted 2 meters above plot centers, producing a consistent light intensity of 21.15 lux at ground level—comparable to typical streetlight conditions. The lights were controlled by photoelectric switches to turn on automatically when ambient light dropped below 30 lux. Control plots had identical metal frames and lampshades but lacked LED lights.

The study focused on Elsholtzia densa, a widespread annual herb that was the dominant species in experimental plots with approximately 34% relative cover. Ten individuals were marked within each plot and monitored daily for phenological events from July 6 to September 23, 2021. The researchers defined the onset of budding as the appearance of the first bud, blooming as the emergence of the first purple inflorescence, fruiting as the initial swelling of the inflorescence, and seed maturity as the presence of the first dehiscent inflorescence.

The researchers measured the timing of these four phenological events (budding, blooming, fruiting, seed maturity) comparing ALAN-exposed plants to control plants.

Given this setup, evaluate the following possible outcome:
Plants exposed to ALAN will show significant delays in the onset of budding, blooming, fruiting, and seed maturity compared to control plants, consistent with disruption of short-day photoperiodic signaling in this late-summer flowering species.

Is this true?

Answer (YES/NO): NO